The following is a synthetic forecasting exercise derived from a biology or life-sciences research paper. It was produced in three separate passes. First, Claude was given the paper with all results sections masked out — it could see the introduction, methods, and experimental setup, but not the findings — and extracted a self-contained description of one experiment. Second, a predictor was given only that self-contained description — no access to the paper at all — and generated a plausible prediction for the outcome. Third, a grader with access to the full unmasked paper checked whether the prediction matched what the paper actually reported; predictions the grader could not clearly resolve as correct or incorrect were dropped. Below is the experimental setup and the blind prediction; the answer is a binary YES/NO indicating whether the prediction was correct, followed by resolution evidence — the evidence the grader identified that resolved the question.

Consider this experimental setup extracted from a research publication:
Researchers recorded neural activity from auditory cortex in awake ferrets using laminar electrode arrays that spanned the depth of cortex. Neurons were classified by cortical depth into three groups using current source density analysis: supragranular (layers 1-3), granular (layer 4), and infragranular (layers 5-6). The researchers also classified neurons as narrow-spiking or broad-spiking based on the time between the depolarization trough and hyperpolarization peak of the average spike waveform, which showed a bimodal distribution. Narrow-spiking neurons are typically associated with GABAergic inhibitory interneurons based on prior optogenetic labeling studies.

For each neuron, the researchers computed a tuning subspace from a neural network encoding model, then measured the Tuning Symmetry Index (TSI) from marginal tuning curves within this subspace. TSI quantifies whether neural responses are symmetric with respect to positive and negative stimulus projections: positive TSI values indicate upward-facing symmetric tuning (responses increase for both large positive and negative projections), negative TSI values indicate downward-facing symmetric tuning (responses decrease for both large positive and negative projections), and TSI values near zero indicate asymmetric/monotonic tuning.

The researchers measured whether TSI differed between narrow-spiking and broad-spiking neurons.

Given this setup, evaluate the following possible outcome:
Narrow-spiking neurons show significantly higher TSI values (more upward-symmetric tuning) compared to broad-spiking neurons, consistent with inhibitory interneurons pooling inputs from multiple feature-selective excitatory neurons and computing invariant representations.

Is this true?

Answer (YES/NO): YES